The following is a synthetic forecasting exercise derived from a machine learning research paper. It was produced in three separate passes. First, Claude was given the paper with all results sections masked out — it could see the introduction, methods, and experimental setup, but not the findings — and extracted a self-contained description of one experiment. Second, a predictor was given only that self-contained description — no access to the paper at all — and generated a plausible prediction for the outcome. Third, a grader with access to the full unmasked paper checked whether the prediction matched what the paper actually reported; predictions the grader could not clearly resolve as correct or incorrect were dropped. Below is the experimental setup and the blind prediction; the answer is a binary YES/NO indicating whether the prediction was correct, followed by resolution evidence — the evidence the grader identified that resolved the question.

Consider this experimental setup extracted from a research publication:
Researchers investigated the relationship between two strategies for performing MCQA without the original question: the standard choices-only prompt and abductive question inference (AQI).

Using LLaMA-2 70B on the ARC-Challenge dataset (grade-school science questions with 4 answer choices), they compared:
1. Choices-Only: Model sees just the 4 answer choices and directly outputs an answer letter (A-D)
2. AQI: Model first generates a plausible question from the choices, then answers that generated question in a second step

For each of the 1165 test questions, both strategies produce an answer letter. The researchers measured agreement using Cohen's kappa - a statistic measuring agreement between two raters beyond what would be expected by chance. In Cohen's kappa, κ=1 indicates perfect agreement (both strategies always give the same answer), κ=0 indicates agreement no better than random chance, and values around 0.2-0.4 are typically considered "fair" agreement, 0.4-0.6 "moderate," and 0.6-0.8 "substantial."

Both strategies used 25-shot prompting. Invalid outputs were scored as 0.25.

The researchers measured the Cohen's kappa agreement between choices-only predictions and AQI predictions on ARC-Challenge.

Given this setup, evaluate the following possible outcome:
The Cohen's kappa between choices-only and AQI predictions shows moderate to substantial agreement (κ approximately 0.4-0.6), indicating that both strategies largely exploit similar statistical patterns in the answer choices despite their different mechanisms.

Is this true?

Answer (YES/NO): NO